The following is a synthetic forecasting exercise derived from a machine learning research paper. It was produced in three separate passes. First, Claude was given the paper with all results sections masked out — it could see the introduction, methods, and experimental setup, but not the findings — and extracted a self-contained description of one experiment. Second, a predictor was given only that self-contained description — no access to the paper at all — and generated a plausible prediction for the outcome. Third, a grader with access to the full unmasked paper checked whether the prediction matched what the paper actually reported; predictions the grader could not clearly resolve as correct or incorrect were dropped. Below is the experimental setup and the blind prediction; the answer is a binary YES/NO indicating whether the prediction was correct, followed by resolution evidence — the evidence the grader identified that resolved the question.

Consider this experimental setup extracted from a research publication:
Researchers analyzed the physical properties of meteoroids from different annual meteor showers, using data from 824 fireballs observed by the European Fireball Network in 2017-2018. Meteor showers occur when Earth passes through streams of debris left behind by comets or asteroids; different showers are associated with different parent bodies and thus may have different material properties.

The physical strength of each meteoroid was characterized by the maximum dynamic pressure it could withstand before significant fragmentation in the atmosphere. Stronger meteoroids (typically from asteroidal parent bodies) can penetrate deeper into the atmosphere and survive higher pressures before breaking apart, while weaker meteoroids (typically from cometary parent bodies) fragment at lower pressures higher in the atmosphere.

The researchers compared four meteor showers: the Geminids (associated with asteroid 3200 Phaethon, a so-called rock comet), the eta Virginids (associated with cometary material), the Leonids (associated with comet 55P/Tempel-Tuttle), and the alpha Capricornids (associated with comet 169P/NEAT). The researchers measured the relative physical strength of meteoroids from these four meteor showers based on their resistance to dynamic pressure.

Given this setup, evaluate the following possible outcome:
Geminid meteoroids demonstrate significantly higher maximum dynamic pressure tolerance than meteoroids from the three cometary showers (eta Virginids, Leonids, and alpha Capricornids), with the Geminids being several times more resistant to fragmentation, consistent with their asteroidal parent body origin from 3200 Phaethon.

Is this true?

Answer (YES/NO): NO